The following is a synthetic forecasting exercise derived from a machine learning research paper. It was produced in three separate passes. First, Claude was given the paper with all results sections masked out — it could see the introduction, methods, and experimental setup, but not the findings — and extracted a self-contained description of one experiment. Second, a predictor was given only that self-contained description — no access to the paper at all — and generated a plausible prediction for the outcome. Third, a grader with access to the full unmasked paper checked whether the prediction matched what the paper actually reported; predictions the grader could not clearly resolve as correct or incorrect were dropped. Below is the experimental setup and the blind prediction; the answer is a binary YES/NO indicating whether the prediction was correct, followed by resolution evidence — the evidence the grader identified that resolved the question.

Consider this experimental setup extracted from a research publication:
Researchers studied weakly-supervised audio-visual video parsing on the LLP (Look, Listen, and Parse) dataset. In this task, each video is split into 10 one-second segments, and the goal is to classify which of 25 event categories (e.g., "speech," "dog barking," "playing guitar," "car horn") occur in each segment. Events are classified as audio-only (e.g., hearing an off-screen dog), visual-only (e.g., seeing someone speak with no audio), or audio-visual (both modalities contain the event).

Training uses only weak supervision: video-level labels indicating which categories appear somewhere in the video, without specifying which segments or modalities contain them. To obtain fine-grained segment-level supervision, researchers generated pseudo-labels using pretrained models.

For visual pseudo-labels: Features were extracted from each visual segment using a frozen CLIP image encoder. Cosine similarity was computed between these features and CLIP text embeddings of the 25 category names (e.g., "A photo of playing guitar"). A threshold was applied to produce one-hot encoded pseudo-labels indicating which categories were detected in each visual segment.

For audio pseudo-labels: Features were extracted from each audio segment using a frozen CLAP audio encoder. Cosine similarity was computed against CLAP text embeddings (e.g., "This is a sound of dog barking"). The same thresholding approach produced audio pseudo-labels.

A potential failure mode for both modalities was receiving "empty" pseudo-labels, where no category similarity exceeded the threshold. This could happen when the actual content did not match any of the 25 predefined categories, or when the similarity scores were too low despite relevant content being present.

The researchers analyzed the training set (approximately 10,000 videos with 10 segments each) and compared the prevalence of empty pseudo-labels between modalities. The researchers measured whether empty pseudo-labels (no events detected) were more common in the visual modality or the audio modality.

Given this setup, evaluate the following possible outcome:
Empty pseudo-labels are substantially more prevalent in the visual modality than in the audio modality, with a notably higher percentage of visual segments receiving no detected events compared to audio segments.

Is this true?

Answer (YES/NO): YES